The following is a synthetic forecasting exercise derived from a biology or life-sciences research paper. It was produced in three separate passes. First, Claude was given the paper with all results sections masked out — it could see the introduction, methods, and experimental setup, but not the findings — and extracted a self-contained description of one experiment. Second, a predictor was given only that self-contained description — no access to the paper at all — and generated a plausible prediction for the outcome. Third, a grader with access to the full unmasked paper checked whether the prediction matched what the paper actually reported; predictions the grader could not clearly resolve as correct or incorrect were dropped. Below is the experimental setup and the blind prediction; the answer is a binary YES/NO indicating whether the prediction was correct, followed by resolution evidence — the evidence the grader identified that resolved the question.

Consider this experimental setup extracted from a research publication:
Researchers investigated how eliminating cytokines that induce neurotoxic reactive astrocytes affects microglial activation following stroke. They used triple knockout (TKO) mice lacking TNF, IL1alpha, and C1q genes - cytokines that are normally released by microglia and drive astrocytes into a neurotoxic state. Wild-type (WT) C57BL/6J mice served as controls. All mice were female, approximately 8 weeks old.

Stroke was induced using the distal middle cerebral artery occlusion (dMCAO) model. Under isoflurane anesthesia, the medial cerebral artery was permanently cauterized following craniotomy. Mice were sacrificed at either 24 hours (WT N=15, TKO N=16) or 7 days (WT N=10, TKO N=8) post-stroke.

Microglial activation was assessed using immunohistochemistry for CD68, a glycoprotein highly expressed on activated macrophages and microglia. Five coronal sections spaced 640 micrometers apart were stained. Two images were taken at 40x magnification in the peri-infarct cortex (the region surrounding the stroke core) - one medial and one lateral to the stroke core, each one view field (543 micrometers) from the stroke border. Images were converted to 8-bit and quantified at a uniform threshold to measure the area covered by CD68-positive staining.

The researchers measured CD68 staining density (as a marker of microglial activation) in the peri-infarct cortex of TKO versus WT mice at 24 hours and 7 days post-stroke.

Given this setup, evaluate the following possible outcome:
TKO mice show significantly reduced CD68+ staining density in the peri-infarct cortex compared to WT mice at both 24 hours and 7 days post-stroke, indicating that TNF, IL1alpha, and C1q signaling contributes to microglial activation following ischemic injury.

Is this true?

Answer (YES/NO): NO